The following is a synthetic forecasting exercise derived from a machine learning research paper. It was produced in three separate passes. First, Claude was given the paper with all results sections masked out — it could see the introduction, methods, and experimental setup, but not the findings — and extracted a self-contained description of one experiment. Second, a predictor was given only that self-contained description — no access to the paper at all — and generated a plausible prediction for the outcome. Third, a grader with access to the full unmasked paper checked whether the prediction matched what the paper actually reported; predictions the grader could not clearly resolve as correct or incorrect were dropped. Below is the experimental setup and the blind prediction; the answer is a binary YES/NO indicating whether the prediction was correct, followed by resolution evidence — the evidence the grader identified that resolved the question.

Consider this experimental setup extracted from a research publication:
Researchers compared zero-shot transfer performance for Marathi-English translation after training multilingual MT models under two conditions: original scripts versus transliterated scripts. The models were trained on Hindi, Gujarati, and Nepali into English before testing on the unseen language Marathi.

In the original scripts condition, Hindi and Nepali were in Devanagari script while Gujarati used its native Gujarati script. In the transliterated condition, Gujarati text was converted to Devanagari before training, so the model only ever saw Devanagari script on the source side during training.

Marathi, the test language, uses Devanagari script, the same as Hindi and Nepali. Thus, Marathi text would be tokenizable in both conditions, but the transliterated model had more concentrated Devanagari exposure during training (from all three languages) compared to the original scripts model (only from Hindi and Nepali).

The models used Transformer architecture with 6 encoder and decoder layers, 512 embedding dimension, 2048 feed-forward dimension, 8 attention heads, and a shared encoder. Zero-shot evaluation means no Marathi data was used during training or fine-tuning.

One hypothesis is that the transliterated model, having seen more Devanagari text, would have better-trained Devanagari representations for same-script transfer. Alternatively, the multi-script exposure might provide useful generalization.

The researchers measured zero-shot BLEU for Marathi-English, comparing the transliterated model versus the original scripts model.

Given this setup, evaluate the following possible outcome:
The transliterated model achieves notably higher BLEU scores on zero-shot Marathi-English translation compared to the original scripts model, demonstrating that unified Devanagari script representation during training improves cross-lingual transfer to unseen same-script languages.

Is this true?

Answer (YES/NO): NO